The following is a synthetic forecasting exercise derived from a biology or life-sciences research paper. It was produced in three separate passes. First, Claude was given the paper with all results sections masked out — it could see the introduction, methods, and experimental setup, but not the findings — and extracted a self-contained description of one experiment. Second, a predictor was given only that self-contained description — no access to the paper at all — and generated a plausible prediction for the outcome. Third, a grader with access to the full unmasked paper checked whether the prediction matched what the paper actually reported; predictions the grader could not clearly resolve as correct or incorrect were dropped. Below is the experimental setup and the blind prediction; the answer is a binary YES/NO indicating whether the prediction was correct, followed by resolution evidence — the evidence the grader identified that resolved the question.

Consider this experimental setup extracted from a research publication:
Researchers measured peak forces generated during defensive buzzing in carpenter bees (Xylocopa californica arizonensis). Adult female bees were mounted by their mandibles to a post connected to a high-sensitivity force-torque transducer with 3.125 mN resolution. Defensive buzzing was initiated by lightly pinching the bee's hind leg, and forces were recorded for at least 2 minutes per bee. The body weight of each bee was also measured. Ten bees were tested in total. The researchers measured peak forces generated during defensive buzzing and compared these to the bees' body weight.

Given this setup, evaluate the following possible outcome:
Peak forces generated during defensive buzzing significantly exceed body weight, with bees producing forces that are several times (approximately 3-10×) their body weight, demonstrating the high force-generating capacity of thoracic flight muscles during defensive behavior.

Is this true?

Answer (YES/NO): NO